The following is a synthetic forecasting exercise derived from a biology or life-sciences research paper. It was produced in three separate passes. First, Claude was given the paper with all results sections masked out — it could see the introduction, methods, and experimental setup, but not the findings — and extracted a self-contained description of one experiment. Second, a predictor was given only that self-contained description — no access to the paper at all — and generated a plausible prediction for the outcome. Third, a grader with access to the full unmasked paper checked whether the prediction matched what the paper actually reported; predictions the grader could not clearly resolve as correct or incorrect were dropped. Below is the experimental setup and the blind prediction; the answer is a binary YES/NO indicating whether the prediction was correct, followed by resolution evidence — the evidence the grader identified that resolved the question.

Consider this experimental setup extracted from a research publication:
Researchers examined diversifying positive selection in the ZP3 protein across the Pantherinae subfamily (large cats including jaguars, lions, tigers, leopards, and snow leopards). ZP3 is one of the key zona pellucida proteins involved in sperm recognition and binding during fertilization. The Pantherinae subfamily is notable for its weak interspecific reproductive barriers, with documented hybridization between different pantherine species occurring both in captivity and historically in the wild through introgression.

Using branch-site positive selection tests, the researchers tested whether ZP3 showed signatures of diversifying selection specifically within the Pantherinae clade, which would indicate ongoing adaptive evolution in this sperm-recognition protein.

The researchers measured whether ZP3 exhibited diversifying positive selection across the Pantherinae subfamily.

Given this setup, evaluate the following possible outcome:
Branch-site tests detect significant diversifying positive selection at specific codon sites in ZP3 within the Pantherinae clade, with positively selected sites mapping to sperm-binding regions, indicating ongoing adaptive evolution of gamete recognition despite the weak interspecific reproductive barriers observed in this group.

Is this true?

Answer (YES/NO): NO